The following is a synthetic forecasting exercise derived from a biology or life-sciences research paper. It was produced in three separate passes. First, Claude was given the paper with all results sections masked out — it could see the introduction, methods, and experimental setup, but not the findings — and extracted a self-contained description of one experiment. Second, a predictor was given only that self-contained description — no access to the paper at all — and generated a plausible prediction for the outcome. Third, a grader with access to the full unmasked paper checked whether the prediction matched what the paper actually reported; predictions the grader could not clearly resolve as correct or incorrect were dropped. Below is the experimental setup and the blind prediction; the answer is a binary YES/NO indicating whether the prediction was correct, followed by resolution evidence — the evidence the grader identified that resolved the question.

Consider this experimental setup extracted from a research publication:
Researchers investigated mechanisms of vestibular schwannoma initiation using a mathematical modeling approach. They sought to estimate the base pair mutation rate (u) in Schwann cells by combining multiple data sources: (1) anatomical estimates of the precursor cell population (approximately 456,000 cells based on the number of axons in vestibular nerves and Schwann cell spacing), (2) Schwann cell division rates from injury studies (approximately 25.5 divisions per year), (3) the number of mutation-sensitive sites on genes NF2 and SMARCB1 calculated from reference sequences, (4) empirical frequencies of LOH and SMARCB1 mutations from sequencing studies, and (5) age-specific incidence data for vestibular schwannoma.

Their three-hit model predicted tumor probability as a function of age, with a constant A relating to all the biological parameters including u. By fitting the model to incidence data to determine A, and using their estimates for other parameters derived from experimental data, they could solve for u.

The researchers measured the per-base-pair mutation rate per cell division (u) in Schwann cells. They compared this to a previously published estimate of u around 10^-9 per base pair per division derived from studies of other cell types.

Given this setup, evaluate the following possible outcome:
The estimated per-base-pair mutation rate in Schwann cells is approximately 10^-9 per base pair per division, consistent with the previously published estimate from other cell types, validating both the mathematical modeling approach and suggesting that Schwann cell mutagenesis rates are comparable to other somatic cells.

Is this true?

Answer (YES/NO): NO